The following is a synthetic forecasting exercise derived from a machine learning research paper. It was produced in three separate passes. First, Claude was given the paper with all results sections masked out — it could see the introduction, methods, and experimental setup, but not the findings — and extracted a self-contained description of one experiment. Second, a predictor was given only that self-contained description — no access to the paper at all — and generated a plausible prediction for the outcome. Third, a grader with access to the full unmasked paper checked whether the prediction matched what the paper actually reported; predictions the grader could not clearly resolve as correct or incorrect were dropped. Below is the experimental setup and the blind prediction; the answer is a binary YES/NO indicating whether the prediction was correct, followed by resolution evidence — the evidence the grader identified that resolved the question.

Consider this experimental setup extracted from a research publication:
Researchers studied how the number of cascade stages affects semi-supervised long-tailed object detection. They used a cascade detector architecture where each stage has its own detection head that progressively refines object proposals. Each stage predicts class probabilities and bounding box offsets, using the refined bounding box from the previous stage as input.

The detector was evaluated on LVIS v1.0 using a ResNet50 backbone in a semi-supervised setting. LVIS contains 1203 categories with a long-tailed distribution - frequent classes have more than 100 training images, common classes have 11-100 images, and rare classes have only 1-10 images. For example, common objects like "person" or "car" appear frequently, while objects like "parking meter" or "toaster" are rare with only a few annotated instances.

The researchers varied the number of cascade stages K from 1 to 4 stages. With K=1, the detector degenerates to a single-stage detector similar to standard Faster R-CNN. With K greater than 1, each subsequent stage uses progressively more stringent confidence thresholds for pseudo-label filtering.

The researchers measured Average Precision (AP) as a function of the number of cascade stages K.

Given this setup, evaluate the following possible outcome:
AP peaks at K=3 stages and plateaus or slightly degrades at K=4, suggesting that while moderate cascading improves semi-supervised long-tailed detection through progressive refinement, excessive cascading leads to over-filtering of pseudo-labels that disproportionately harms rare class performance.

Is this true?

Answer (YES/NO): YES